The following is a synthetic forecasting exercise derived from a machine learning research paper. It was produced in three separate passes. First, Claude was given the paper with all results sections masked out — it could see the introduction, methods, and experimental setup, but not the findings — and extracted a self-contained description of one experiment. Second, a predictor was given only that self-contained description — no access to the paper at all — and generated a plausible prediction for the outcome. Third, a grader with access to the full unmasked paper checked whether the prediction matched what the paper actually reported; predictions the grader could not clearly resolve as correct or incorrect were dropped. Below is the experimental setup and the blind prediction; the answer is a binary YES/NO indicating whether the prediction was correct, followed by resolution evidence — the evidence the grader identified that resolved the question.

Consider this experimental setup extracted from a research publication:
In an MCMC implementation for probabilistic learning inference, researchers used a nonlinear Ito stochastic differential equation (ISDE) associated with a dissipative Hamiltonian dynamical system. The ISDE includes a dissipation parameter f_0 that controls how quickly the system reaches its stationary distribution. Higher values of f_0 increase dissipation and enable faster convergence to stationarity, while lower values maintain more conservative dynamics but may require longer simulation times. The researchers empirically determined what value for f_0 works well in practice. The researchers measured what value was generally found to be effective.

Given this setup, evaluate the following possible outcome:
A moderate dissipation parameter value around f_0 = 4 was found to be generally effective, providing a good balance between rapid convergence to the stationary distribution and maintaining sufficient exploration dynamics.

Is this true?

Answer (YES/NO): YES